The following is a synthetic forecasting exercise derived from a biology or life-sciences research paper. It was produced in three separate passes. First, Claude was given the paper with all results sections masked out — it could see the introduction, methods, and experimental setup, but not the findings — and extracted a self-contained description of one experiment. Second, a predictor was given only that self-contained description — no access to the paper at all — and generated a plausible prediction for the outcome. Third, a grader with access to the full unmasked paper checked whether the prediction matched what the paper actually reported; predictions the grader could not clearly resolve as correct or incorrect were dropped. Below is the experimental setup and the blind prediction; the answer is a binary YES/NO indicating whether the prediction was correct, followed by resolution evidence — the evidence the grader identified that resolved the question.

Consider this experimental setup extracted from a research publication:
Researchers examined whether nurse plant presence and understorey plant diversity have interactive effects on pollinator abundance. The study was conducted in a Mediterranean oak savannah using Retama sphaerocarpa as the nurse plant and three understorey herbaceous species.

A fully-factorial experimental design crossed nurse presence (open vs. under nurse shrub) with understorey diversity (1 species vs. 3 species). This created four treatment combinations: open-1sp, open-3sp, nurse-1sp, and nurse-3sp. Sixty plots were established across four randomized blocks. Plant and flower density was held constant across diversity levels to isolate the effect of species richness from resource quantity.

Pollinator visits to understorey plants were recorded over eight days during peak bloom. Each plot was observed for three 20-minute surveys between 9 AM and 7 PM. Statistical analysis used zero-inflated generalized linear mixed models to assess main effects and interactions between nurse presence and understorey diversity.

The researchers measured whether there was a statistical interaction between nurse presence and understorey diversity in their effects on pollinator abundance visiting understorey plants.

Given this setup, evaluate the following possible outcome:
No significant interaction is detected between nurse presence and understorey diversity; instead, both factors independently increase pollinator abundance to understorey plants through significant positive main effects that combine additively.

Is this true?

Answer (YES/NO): NO